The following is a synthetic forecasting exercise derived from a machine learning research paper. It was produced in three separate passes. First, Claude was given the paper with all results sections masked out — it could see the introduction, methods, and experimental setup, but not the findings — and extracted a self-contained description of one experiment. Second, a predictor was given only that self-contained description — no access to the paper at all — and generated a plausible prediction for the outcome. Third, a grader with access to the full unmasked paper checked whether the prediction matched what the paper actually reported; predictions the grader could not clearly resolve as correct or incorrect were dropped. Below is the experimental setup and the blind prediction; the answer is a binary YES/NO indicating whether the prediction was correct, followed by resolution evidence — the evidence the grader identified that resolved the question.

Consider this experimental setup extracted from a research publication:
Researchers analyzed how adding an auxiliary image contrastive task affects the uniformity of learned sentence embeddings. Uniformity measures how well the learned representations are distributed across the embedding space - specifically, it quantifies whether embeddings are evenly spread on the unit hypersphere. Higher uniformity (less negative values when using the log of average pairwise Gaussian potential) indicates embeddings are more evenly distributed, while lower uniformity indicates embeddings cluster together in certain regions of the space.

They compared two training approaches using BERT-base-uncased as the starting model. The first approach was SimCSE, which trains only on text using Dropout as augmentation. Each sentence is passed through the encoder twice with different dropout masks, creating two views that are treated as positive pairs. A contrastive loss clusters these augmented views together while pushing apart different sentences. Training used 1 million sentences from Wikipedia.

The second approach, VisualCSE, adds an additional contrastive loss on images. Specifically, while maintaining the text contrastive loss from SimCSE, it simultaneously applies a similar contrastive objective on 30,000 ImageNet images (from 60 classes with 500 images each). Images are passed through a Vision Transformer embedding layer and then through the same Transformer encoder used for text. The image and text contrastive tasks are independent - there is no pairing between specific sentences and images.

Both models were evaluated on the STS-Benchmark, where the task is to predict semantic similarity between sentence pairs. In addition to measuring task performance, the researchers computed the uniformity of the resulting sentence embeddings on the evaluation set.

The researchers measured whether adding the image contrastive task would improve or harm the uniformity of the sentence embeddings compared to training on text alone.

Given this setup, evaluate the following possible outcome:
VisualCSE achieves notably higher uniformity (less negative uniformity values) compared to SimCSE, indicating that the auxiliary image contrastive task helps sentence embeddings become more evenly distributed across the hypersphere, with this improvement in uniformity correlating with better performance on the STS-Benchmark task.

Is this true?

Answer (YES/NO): NO